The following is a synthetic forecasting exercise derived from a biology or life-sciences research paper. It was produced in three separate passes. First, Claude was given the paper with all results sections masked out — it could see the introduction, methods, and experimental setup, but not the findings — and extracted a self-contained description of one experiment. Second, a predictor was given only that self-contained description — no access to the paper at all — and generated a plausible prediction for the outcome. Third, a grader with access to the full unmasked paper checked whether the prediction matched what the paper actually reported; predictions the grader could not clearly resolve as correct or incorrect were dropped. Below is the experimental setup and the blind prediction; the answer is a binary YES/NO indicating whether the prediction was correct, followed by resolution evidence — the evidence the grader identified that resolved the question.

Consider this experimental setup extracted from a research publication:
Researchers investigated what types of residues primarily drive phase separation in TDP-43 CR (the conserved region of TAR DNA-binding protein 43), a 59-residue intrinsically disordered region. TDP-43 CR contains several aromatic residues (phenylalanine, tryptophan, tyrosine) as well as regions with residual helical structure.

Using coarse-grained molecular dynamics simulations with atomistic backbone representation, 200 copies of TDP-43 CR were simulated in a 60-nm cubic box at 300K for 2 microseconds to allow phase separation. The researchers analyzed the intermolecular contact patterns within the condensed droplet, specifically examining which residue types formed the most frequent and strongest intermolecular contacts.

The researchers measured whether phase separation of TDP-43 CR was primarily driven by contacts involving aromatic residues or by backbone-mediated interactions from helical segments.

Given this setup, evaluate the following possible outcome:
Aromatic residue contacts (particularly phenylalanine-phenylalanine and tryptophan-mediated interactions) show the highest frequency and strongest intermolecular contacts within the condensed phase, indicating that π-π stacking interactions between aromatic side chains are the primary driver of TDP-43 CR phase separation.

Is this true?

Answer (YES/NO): YES